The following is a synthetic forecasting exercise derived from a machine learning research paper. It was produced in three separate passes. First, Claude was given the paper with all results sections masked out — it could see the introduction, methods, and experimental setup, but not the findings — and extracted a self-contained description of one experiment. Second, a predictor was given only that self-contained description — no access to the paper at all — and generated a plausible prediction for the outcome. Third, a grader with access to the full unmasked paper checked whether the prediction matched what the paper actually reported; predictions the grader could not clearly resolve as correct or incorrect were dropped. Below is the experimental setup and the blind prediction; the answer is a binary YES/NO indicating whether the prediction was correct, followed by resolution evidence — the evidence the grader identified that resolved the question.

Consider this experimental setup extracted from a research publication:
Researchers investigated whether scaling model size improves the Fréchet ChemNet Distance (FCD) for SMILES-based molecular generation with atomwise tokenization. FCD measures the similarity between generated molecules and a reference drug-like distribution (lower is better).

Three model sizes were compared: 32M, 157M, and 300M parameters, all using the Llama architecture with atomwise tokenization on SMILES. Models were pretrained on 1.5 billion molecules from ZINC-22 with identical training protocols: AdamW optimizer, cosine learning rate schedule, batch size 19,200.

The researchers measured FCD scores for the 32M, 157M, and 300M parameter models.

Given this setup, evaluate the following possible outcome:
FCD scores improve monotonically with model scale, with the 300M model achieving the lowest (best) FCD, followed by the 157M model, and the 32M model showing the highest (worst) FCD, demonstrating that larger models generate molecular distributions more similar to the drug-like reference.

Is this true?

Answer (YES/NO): NO